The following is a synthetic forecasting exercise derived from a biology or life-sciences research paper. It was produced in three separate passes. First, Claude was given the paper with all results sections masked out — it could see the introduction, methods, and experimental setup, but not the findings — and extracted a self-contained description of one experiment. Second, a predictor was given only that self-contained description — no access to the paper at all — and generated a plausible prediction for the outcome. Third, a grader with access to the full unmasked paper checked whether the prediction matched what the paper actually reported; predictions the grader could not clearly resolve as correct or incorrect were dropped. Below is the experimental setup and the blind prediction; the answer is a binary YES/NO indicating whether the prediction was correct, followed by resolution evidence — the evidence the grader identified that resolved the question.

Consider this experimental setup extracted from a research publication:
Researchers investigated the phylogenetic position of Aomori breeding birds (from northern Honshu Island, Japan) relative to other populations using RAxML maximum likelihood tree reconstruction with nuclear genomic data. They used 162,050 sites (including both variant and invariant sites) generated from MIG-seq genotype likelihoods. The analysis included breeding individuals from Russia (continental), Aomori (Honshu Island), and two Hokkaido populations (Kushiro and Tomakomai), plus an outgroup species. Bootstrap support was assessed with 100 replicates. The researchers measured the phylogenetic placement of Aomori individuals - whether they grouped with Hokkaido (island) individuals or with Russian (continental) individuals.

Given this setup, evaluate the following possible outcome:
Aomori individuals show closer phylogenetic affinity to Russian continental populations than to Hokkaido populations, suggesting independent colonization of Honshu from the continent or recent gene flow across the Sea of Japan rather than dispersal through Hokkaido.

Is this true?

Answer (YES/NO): NO